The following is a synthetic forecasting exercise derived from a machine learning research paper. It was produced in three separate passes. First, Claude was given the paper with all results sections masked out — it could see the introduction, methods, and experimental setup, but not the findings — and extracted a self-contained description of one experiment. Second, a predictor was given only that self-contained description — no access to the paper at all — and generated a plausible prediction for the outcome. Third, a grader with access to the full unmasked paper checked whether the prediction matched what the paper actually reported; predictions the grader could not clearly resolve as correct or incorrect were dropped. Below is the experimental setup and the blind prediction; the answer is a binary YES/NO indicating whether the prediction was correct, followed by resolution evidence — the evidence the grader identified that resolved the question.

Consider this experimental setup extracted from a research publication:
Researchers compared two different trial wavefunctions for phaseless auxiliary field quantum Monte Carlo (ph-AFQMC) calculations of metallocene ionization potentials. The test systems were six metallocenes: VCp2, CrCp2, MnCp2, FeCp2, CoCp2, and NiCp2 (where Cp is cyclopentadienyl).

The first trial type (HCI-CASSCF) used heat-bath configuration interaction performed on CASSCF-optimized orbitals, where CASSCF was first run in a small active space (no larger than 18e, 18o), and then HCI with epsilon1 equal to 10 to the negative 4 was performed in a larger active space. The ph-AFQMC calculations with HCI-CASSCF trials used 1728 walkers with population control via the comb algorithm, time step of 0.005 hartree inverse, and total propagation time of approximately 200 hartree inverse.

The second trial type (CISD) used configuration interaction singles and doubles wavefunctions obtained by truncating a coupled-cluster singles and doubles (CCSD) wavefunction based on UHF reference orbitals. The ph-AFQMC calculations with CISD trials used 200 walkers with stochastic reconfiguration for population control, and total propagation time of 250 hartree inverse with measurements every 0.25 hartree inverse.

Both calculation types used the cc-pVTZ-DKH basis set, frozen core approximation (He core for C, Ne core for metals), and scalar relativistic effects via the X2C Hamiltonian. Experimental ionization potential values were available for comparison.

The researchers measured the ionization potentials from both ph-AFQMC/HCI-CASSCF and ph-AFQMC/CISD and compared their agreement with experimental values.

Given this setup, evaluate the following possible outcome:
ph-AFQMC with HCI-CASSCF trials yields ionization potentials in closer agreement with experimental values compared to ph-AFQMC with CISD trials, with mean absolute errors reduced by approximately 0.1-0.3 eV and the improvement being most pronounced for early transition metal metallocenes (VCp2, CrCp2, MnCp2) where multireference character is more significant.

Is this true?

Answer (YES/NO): NO